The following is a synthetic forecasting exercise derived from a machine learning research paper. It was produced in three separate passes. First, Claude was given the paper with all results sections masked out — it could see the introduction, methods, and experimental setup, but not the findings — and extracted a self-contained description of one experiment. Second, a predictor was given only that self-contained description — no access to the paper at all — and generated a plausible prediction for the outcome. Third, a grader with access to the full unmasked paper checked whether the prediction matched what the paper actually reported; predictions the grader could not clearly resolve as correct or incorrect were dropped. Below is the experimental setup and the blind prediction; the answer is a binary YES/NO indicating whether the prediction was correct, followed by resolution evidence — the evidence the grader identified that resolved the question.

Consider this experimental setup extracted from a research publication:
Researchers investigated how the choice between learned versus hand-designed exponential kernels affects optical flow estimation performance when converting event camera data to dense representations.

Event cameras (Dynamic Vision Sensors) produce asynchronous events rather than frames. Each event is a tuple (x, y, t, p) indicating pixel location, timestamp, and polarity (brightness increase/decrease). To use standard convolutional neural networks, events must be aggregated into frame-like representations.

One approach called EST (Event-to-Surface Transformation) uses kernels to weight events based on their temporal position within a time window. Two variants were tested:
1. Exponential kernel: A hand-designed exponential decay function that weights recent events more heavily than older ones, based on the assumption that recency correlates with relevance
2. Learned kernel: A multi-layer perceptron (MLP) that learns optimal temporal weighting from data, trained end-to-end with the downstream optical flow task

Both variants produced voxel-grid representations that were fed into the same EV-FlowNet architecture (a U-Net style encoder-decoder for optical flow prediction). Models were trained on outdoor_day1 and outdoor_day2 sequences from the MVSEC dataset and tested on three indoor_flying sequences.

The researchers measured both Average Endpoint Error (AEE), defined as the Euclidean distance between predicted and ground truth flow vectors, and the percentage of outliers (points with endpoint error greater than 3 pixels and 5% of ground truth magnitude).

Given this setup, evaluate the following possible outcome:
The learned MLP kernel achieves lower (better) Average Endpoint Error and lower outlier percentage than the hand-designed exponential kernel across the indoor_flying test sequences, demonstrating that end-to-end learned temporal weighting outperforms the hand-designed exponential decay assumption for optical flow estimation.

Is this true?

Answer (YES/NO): NO